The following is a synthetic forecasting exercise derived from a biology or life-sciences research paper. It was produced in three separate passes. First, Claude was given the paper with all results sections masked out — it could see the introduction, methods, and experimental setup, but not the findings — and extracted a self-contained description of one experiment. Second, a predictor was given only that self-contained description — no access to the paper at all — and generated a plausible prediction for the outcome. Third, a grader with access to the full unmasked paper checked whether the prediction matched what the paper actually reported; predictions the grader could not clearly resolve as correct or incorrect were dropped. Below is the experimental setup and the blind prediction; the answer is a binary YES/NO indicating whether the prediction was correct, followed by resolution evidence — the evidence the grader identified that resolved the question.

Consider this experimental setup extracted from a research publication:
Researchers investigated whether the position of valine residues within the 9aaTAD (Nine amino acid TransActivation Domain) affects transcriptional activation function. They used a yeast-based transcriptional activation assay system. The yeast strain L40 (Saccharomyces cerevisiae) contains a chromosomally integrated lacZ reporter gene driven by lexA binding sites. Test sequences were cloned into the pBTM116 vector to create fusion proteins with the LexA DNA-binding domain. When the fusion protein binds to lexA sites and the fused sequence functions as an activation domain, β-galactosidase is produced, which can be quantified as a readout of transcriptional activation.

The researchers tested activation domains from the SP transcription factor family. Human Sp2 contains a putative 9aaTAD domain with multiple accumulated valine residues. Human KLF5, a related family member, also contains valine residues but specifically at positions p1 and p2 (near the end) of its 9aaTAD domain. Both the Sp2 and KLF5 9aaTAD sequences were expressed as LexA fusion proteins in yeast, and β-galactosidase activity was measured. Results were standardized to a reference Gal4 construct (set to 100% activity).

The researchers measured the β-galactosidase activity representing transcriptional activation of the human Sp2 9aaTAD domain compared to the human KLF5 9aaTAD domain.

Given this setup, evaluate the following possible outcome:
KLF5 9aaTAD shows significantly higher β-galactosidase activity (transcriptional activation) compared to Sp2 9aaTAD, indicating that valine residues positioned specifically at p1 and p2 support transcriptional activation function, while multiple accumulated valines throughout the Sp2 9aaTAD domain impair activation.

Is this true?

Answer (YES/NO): YES